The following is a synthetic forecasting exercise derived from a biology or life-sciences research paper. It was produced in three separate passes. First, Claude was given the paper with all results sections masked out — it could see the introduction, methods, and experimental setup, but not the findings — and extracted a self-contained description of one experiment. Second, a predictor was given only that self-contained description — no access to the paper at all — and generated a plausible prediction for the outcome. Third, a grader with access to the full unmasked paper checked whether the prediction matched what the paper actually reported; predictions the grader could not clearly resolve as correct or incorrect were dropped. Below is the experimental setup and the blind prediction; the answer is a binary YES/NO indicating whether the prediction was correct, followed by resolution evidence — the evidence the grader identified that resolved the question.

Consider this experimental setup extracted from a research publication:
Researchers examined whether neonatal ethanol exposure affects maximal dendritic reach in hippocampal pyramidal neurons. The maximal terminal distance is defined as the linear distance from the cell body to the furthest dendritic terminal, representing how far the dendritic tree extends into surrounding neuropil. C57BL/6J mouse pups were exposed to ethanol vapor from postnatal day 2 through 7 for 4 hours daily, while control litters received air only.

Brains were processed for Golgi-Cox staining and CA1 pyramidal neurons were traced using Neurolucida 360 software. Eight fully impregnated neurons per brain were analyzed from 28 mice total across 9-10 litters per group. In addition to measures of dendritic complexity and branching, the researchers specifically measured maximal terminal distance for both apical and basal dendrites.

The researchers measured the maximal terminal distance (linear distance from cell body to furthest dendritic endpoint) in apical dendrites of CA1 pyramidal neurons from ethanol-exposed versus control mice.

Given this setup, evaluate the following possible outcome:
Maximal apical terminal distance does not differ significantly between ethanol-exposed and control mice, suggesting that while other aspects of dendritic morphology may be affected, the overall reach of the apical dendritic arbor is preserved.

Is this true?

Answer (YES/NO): YES